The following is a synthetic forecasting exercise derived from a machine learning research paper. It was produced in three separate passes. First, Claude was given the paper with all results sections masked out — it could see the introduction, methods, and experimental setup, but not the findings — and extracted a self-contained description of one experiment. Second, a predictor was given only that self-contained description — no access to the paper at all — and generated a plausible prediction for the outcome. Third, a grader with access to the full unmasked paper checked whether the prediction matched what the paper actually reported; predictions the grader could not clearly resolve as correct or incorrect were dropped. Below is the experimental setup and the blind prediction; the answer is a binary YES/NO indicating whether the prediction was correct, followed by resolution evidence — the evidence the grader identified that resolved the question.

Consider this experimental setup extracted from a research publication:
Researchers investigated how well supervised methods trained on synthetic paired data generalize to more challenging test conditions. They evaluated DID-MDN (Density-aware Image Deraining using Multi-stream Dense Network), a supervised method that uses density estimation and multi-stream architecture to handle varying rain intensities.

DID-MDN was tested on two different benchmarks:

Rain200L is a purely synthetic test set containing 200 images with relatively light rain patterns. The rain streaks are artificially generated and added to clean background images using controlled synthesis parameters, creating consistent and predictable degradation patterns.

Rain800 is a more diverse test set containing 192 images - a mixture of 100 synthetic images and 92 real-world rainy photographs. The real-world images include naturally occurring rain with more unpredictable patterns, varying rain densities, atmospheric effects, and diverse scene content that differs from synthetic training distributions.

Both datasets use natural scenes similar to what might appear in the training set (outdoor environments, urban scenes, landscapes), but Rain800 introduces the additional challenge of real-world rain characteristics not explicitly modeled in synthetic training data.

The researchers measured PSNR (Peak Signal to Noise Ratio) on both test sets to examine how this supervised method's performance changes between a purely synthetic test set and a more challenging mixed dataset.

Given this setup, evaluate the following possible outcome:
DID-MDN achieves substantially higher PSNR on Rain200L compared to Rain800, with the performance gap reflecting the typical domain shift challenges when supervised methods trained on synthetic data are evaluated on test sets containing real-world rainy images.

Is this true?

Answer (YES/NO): YES